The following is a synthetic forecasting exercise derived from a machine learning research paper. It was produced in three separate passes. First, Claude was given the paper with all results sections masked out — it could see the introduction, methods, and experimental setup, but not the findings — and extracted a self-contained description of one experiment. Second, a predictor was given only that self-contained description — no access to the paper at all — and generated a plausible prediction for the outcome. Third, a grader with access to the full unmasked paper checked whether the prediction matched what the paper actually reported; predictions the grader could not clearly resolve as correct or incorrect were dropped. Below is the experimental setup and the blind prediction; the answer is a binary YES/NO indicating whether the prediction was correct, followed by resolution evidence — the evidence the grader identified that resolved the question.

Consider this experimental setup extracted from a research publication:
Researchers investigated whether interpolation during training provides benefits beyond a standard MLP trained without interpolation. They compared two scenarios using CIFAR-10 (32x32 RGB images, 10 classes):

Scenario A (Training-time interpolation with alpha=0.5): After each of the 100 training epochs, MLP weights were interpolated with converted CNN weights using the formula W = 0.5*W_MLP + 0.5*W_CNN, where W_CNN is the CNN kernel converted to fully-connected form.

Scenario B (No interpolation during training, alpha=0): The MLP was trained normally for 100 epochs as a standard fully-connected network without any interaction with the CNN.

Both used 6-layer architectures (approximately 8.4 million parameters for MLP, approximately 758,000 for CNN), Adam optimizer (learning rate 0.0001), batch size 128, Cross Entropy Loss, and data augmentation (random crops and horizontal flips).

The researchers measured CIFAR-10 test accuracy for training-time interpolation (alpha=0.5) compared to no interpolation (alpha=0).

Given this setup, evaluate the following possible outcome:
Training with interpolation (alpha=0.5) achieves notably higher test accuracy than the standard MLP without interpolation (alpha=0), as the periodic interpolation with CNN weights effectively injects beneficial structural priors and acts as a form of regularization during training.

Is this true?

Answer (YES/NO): YES